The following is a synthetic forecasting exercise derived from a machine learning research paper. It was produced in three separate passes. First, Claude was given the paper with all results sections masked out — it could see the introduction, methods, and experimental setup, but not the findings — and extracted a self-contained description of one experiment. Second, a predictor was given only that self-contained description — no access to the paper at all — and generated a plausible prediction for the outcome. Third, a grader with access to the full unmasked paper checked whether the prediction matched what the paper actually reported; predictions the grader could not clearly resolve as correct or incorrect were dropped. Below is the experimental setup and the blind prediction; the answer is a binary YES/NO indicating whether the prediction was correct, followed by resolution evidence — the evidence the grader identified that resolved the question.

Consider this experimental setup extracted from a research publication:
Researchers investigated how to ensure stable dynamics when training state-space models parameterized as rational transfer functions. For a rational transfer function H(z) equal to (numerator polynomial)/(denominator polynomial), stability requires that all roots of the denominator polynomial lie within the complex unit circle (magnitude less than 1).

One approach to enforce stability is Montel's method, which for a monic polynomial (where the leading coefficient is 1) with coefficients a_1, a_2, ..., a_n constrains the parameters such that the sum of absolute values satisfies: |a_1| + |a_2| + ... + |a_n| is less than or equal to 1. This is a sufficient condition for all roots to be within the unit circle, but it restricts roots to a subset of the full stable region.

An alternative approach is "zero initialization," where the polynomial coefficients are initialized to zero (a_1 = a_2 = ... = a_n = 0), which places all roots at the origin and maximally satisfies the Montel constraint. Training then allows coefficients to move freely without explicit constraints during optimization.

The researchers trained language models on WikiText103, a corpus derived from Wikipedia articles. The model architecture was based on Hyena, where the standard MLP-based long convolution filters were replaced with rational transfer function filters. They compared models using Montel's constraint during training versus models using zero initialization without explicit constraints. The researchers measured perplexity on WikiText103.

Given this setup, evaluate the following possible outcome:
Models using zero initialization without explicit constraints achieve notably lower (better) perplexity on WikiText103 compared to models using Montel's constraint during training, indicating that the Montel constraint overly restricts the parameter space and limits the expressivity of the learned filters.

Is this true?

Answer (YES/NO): YES